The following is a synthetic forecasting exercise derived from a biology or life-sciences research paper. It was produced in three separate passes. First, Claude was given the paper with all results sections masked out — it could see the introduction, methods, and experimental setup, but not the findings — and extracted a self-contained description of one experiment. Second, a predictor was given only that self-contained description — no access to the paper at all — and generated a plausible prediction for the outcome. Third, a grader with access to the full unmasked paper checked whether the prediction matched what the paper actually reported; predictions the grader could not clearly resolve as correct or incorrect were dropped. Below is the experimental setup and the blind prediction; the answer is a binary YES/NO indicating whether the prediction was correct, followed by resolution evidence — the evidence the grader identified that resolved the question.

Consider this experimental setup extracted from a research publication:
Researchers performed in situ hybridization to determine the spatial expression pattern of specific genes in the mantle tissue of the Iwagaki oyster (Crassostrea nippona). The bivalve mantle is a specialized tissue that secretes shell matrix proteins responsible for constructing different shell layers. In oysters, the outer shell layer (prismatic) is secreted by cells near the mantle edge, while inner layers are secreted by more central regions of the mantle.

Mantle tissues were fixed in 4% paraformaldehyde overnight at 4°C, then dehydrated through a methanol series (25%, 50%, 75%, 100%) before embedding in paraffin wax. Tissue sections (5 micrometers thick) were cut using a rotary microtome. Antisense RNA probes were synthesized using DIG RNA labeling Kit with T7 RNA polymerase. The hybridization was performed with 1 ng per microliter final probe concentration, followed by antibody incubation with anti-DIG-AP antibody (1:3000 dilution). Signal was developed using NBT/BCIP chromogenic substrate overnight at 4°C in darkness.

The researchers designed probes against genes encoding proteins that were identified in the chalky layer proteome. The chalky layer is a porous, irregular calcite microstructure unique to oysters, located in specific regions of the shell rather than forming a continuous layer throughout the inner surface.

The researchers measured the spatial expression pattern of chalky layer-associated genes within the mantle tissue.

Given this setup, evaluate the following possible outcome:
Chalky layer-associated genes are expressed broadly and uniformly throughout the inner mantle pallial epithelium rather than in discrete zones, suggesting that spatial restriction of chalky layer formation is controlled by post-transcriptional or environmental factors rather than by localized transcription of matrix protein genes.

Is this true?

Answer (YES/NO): NO